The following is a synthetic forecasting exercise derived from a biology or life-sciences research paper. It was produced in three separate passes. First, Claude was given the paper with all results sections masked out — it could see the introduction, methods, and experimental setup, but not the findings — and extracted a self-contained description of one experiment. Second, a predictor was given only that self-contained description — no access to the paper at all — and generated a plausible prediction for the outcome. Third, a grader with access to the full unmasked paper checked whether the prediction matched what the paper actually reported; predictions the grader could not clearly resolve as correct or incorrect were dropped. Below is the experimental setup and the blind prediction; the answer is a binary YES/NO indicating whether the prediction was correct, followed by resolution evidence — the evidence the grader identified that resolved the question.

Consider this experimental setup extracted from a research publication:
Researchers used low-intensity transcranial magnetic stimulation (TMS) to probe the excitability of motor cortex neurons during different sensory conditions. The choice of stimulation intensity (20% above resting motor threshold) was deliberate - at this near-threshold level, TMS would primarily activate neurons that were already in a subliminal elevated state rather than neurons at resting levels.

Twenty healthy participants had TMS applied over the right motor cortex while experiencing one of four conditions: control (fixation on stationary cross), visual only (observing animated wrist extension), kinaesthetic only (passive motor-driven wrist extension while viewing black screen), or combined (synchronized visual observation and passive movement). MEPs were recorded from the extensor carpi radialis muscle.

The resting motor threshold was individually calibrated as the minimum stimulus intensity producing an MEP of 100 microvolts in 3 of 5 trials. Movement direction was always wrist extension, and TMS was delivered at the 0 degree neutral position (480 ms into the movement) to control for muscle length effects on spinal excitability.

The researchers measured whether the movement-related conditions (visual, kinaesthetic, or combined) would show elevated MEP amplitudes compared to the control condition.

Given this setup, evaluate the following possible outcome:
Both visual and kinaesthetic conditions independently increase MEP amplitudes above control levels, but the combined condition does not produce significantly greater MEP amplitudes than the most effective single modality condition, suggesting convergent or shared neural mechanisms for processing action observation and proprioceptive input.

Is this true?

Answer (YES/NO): NO